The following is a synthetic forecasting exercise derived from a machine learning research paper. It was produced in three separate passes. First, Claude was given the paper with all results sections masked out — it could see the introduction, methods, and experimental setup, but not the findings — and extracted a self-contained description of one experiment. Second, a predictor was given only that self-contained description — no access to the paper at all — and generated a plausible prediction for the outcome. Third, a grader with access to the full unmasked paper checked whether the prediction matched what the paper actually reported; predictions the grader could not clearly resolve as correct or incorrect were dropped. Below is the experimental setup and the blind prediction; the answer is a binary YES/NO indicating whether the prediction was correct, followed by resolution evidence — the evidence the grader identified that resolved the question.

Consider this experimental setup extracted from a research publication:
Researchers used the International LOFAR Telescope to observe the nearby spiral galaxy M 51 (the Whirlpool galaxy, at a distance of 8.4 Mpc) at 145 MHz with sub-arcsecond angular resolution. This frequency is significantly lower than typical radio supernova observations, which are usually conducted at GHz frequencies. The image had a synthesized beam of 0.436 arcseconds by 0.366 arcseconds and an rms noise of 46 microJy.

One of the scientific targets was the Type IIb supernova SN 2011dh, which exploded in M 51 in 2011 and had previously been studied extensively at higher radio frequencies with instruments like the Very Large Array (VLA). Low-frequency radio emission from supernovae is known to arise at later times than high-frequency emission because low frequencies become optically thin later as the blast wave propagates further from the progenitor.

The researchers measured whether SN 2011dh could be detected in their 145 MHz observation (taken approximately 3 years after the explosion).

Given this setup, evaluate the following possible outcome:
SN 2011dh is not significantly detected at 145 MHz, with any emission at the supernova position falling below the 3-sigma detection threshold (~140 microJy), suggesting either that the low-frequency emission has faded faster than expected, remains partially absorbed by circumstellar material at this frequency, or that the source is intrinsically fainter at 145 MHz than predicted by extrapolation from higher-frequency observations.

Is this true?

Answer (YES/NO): NO